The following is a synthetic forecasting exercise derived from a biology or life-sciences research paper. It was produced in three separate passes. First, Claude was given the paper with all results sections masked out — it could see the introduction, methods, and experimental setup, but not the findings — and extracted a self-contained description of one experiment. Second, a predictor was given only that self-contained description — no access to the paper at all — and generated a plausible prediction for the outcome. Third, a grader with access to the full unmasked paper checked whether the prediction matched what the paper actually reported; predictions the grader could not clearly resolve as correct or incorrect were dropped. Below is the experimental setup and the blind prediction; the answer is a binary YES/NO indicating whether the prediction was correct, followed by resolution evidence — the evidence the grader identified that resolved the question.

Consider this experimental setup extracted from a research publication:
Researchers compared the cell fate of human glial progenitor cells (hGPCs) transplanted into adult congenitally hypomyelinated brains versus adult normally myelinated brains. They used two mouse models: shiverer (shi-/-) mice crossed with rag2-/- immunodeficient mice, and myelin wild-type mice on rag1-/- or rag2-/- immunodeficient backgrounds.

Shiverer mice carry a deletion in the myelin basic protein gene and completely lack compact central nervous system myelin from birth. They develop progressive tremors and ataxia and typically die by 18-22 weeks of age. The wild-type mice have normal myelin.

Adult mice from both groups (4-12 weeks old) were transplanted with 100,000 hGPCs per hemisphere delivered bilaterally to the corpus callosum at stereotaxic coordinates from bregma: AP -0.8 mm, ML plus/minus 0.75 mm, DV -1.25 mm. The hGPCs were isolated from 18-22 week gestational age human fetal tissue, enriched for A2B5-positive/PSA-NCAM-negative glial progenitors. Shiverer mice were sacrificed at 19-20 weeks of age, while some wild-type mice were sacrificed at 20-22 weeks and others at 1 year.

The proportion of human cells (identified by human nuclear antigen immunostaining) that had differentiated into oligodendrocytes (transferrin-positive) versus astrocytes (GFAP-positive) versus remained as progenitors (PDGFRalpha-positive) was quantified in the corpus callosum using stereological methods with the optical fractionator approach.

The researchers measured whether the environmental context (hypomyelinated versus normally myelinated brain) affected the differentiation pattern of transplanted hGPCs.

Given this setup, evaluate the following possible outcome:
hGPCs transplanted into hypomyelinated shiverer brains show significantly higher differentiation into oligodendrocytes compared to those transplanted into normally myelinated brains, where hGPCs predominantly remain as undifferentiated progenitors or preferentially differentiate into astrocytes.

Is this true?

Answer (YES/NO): YES